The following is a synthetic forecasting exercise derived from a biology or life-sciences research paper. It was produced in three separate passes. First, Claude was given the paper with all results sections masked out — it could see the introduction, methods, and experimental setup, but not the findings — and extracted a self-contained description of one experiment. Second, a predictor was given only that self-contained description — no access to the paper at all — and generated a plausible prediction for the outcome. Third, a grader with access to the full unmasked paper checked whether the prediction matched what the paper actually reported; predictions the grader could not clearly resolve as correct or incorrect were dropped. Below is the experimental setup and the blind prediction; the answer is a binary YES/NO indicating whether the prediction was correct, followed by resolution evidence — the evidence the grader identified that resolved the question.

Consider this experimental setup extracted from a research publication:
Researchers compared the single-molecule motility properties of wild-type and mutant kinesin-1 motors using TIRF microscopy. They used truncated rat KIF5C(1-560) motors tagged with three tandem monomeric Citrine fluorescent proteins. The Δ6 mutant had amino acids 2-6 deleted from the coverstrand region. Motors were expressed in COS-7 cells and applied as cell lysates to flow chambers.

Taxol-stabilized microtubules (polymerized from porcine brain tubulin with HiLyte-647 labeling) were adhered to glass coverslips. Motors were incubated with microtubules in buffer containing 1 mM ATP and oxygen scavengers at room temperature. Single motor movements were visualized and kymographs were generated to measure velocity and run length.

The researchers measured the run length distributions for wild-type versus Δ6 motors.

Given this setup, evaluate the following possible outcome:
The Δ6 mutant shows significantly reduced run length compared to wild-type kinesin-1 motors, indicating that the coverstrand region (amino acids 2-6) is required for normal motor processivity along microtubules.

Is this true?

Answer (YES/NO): NO